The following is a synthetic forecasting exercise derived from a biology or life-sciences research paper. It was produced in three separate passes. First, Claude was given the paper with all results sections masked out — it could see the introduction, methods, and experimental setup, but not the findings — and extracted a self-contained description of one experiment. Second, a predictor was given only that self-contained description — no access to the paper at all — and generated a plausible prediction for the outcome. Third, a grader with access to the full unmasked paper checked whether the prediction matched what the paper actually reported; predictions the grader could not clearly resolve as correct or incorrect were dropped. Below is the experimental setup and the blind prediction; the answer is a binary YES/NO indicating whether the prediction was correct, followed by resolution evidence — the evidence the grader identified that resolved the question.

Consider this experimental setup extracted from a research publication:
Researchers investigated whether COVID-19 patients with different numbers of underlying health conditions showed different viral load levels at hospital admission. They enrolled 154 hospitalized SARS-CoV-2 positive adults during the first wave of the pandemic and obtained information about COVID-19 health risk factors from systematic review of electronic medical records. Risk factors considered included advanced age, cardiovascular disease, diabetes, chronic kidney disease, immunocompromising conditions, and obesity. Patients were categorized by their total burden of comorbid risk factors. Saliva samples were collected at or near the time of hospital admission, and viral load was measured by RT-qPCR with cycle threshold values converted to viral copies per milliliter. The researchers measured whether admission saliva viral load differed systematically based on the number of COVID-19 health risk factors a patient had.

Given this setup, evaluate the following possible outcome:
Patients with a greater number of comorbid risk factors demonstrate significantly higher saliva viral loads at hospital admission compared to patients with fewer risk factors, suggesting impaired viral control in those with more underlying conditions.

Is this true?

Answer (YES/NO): YES